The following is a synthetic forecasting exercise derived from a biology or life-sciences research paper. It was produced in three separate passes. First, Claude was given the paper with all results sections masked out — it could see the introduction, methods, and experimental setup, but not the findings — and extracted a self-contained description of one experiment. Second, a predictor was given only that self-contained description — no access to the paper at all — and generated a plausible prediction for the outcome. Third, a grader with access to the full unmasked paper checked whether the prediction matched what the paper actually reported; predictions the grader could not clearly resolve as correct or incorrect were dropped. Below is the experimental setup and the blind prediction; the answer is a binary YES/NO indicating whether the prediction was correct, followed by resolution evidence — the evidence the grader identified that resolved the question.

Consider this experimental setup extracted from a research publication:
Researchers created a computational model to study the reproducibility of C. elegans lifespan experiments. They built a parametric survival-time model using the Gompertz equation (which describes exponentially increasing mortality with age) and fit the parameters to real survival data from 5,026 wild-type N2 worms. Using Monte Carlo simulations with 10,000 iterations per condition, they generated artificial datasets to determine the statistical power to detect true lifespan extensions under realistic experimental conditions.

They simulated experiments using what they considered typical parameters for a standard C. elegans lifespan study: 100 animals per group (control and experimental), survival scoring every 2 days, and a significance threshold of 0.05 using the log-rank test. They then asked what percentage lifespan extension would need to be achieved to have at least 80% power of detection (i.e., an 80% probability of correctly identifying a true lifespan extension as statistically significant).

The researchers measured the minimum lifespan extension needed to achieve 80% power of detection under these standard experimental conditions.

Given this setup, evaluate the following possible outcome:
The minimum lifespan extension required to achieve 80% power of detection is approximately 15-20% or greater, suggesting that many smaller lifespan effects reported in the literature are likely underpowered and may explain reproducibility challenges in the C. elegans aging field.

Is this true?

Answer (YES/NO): YES